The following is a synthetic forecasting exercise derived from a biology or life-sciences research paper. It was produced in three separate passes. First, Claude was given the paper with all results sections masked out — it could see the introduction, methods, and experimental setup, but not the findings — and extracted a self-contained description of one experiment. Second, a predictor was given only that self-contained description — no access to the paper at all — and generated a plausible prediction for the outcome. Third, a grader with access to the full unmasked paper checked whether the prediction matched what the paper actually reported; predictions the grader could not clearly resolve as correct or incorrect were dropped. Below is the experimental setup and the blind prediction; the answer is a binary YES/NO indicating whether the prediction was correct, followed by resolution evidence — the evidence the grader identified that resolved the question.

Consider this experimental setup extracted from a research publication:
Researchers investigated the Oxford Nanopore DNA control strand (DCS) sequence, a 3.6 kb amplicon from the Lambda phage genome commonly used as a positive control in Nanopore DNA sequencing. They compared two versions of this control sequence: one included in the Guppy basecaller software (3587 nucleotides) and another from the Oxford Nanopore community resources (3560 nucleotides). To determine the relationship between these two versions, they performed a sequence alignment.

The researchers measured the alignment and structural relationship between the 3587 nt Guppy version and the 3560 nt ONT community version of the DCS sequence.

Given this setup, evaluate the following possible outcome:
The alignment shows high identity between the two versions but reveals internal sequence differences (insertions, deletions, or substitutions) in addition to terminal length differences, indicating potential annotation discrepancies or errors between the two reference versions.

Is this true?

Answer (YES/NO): NO